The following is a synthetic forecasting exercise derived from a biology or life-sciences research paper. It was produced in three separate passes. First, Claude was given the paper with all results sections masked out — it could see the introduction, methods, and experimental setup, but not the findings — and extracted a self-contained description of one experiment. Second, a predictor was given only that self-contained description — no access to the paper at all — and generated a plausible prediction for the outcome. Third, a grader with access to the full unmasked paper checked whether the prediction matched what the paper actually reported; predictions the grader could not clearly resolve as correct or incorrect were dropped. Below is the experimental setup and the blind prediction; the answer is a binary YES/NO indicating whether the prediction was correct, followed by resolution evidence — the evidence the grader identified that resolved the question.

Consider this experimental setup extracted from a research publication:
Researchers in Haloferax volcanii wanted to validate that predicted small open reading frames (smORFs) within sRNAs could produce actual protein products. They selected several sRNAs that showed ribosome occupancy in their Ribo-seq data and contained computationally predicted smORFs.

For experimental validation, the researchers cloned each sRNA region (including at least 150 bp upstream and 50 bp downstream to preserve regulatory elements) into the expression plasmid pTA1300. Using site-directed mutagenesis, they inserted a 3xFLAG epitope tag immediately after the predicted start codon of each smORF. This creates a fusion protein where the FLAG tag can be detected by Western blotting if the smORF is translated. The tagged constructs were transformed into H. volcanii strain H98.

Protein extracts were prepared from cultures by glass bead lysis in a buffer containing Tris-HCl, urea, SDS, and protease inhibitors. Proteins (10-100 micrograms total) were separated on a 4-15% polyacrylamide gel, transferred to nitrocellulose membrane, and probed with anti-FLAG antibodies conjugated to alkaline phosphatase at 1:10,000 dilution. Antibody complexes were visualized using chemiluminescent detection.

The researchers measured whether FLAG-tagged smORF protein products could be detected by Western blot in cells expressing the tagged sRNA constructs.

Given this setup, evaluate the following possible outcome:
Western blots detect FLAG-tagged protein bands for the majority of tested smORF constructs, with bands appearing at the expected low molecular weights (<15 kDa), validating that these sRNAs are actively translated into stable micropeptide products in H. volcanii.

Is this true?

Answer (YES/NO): NO